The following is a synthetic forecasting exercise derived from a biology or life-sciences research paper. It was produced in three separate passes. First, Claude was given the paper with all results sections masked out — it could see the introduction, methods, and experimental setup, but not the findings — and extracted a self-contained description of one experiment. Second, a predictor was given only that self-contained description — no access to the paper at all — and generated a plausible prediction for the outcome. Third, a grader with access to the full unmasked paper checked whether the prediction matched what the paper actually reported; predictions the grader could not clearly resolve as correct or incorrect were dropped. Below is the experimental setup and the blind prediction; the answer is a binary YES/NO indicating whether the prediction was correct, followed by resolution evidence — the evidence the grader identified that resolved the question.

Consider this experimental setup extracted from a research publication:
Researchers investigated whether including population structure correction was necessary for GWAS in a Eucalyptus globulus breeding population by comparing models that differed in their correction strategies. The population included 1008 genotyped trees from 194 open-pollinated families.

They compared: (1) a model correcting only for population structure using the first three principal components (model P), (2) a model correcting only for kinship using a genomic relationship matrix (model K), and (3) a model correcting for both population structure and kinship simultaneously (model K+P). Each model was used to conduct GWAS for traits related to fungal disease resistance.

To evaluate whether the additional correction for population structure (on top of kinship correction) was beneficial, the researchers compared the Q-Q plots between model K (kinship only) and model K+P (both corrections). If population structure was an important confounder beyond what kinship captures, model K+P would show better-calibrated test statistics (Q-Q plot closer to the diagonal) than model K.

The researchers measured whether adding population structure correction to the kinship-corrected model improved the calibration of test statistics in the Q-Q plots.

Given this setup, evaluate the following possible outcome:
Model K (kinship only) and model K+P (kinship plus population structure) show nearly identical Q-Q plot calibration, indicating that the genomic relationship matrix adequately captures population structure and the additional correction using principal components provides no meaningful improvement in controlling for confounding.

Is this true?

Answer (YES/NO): YES